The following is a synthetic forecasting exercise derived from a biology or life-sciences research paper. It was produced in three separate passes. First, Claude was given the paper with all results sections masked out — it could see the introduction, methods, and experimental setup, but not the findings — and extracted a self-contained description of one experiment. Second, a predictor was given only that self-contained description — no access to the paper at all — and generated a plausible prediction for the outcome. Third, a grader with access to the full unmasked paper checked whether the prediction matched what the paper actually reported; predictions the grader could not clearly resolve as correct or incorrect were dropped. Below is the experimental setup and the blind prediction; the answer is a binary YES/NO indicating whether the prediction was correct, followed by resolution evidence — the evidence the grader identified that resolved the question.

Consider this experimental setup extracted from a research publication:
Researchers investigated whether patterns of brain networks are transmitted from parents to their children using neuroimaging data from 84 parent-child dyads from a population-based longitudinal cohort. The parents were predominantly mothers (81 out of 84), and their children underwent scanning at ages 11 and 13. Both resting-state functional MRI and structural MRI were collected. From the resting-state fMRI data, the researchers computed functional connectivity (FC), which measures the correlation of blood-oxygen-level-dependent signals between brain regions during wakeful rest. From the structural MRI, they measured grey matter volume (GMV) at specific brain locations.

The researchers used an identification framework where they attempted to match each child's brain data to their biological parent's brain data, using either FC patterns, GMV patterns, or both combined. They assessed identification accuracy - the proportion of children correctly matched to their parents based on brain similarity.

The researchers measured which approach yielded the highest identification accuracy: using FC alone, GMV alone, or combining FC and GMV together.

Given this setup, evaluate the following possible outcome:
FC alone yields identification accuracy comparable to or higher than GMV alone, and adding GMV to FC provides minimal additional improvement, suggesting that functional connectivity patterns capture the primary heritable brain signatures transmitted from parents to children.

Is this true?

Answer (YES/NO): NO